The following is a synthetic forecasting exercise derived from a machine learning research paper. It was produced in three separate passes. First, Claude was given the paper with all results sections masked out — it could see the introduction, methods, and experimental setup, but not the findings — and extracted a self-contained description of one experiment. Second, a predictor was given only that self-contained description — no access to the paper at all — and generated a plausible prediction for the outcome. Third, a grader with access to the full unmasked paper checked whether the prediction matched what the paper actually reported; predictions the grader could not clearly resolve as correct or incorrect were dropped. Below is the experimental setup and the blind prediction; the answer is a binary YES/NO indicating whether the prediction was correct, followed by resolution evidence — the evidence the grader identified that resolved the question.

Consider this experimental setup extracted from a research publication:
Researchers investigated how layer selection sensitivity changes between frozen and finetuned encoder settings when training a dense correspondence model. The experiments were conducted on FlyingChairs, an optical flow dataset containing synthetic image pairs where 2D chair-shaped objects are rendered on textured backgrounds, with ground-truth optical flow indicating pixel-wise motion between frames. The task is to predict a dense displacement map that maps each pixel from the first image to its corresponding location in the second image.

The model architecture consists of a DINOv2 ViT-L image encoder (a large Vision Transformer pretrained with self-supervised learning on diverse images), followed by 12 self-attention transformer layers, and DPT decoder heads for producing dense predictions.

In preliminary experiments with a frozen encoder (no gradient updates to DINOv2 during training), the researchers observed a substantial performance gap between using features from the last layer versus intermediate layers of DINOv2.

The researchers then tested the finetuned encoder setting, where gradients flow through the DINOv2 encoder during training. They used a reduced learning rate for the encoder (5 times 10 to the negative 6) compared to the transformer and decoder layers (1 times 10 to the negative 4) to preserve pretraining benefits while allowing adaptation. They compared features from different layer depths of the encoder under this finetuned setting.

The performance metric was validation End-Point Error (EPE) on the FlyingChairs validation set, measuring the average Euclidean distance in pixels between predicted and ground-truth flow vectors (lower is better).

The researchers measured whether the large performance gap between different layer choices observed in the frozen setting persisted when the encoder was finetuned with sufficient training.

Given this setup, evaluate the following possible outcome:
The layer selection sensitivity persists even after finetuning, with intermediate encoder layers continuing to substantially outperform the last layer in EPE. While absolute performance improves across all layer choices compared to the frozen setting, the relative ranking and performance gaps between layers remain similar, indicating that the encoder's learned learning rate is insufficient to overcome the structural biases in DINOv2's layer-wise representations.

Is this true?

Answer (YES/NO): NO